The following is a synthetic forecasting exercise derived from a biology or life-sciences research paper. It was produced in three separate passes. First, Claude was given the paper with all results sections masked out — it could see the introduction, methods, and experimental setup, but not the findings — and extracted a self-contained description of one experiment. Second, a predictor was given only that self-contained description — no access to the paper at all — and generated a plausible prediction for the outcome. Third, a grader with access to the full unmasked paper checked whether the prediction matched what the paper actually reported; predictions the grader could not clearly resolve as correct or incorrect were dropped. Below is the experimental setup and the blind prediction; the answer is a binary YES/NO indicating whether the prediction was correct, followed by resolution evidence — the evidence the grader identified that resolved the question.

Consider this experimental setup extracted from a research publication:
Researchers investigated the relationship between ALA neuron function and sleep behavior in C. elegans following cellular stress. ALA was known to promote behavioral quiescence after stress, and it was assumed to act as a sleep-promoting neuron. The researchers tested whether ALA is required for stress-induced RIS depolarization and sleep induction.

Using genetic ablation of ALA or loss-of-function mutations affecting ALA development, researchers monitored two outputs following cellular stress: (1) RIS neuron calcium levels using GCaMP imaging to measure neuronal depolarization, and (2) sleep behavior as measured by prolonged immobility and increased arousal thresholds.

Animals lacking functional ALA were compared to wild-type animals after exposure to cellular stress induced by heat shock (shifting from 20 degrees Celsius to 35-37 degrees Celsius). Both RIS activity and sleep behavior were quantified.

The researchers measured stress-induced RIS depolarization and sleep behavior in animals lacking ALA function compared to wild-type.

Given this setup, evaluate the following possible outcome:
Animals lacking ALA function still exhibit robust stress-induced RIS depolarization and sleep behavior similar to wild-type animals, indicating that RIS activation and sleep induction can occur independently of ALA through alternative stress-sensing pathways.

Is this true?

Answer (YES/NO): NO